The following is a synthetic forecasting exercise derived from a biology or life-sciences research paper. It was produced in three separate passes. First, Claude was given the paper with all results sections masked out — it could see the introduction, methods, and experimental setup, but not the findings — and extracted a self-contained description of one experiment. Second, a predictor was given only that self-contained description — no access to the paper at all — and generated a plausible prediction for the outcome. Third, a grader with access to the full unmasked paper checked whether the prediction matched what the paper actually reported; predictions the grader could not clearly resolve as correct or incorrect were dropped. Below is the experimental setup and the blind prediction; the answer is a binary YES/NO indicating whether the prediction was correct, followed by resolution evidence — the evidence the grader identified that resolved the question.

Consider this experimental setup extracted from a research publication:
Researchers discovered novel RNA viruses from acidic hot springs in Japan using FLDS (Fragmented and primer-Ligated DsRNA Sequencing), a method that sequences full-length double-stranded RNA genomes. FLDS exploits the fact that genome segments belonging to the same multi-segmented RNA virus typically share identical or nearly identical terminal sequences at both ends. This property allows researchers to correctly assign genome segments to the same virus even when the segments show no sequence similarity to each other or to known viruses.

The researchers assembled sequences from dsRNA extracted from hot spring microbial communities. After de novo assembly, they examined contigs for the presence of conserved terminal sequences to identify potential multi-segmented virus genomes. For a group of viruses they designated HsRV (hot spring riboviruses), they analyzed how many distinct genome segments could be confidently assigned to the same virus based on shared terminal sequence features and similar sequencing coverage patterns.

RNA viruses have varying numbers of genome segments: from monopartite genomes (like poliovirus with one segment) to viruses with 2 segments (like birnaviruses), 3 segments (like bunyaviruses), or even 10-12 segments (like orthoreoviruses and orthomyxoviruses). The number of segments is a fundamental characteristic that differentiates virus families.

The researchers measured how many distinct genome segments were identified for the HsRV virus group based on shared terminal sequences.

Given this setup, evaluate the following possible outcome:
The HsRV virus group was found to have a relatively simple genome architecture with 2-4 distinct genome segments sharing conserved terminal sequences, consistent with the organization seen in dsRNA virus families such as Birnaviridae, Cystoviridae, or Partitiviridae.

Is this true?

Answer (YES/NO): YES